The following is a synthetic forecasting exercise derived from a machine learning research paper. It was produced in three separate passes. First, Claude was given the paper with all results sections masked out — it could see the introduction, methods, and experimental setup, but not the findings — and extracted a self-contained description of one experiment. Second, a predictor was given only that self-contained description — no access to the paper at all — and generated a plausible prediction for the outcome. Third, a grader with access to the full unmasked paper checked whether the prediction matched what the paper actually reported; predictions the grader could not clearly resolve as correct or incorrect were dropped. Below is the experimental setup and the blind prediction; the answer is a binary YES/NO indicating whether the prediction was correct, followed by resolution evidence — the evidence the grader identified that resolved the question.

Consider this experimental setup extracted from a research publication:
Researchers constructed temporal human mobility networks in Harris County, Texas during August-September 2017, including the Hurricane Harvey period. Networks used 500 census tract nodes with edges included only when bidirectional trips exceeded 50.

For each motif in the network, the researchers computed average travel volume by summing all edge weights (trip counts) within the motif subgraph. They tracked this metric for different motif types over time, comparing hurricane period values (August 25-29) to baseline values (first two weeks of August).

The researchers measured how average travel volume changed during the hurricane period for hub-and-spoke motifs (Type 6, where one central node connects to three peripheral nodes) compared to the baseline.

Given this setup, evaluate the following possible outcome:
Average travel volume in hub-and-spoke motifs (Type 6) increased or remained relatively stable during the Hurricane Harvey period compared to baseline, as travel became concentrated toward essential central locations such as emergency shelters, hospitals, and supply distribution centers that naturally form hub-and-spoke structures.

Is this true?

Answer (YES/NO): NO